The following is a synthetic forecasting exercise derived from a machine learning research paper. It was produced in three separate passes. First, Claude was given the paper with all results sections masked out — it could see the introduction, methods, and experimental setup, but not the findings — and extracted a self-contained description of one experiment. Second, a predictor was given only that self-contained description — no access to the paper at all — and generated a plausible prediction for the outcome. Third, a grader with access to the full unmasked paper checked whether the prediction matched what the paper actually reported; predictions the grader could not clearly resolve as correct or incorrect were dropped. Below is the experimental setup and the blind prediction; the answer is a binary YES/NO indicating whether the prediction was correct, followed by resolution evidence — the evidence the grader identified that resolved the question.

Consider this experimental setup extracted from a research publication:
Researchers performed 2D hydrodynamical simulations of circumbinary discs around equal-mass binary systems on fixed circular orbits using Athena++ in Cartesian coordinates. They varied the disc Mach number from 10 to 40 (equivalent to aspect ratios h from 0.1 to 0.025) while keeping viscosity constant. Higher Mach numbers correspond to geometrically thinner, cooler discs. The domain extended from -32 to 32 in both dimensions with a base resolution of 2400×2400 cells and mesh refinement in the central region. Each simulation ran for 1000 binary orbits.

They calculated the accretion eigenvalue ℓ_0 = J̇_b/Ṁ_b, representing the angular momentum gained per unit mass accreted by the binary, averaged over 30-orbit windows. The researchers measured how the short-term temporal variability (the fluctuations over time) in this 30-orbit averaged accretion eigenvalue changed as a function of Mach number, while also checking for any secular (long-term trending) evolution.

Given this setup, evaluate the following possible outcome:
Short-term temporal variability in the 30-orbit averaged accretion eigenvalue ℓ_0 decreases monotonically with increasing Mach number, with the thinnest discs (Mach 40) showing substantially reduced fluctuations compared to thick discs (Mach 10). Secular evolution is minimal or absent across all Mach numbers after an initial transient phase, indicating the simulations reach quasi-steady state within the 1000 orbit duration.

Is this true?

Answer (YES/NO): NO